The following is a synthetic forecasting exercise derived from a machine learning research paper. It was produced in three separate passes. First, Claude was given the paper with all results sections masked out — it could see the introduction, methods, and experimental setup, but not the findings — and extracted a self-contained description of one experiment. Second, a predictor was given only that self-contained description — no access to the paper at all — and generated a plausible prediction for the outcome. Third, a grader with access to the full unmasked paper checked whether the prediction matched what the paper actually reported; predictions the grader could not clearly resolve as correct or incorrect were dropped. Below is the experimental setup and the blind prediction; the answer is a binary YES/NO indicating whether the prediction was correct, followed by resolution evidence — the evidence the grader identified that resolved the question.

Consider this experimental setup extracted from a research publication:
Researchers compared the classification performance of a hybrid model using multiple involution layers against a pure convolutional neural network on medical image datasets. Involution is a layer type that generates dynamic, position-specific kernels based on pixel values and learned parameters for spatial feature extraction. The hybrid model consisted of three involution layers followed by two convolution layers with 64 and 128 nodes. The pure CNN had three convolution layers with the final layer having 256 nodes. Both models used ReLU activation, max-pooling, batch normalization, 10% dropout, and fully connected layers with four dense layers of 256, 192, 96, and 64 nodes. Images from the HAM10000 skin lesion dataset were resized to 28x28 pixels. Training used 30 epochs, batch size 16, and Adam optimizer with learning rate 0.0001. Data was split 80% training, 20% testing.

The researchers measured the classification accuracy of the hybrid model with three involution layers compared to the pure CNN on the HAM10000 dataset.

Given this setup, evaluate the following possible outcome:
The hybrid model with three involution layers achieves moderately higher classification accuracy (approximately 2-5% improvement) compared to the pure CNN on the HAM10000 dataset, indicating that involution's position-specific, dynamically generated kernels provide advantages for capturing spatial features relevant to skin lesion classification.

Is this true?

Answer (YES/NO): NO